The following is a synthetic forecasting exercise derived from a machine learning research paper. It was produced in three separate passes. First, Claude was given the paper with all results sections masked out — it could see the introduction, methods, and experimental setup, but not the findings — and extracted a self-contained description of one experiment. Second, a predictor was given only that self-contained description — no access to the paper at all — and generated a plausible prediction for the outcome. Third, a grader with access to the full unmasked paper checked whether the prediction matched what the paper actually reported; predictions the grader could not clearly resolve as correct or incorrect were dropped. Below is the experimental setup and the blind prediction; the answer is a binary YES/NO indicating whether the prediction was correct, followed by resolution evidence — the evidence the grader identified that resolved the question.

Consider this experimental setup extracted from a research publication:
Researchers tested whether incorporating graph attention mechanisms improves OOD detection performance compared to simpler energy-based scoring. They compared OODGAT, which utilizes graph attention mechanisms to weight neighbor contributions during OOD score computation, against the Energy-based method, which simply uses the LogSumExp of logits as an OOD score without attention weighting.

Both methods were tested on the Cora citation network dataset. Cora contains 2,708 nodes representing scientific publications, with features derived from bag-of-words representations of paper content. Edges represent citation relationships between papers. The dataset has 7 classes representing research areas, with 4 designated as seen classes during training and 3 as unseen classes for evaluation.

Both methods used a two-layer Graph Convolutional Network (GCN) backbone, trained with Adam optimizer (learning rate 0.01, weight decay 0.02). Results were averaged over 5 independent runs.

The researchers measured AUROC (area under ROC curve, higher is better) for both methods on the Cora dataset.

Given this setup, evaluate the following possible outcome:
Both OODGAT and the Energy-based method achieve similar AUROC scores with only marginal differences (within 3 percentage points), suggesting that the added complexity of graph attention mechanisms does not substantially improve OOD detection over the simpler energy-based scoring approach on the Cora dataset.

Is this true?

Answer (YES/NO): YES